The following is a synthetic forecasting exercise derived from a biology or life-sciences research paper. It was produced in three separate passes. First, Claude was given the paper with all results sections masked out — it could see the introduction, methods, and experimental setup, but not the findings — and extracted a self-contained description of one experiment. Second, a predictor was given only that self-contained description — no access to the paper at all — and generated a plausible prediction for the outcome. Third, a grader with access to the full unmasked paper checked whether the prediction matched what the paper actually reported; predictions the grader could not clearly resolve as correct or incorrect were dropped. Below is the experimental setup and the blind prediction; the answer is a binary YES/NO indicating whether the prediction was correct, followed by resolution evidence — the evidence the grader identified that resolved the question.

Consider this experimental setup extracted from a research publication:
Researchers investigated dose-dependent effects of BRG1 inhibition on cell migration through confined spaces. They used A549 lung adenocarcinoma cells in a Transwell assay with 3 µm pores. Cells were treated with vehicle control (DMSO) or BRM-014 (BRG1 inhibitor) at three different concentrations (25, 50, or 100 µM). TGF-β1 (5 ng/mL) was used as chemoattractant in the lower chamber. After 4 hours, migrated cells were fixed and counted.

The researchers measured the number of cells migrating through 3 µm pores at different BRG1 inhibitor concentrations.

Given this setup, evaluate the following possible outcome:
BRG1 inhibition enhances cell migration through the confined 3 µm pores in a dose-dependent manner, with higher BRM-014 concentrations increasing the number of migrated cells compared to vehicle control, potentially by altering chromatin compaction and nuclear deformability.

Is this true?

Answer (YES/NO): NO